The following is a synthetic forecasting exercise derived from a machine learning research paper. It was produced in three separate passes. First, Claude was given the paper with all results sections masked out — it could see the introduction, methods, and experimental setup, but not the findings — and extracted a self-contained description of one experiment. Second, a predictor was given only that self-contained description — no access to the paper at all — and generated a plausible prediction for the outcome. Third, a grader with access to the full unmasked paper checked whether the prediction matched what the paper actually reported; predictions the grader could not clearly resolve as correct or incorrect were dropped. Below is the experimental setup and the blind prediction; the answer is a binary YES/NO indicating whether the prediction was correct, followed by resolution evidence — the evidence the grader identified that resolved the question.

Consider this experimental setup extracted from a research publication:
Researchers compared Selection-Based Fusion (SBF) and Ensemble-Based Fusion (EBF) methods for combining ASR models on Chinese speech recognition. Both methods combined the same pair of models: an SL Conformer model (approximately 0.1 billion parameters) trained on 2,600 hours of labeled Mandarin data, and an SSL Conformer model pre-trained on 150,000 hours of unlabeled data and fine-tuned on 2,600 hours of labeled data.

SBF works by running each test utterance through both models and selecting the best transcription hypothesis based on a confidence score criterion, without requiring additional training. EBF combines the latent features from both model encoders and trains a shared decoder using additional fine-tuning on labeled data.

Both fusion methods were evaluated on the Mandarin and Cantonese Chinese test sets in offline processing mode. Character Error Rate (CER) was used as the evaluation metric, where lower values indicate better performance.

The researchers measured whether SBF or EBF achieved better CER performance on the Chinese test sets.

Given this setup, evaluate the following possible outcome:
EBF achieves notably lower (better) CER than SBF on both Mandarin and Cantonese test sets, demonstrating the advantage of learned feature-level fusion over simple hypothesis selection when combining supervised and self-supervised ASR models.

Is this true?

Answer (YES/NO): NO